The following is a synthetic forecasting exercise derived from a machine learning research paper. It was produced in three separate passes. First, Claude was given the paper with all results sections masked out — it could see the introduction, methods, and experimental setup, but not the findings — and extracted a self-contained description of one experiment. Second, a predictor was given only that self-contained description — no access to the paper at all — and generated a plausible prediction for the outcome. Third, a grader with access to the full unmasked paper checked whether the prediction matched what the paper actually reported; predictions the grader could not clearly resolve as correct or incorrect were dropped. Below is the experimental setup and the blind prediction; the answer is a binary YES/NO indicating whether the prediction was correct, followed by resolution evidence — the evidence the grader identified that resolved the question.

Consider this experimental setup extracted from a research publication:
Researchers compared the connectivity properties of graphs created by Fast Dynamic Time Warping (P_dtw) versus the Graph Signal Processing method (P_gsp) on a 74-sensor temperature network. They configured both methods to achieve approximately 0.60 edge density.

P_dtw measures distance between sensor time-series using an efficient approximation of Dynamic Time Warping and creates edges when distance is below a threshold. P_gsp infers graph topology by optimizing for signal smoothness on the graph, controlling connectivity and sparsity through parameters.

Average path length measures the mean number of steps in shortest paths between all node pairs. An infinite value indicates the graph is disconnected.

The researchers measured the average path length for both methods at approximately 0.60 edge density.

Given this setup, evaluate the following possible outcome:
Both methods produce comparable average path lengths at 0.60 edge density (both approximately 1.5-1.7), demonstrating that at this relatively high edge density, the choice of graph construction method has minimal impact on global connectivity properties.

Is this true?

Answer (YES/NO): NO